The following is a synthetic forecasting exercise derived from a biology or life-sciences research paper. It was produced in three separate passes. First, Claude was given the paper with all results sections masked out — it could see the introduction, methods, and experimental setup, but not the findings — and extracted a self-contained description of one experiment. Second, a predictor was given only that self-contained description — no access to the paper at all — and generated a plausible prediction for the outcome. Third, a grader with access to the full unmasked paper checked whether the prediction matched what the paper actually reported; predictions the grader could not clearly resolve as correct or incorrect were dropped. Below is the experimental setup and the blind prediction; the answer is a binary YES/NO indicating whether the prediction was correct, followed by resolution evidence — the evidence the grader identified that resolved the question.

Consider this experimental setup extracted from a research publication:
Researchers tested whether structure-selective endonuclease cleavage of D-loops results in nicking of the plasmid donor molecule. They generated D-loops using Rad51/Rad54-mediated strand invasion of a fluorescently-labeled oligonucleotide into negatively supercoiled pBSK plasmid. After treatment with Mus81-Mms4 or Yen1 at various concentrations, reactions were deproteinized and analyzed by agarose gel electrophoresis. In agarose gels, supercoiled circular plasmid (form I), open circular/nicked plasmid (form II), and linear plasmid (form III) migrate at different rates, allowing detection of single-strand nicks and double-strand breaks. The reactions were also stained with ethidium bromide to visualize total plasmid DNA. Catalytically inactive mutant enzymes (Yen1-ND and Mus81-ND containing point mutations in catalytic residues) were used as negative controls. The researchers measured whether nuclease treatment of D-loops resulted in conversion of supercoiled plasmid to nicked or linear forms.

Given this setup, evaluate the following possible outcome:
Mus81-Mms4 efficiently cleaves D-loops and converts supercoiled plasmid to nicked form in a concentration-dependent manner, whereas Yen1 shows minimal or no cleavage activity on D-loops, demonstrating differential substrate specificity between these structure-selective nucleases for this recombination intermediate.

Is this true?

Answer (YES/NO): NO